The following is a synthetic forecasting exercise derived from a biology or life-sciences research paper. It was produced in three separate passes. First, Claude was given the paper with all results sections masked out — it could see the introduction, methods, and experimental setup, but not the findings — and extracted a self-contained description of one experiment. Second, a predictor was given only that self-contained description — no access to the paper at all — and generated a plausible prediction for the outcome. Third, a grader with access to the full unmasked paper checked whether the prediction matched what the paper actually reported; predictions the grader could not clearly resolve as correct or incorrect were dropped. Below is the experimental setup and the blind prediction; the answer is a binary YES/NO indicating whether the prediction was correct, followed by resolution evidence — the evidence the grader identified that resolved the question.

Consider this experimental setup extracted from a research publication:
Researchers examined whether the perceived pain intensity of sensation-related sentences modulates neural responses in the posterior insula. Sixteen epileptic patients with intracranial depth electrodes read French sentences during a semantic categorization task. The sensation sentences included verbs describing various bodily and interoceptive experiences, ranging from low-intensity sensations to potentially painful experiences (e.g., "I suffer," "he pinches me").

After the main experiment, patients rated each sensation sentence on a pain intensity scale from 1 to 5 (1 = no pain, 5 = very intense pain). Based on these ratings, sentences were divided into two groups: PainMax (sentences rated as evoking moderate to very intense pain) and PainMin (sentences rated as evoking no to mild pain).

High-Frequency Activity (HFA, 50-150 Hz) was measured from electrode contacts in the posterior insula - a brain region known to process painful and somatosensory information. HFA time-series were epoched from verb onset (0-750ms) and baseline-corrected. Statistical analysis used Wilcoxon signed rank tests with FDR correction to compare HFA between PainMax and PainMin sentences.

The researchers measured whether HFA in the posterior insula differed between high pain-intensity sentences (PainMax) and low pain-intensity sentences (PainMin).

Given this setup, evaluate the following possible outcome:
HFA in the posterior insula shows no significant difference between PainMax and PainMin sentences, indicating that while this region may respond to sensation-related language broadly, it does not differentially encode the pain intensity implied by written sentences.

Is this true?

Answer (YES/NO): NO